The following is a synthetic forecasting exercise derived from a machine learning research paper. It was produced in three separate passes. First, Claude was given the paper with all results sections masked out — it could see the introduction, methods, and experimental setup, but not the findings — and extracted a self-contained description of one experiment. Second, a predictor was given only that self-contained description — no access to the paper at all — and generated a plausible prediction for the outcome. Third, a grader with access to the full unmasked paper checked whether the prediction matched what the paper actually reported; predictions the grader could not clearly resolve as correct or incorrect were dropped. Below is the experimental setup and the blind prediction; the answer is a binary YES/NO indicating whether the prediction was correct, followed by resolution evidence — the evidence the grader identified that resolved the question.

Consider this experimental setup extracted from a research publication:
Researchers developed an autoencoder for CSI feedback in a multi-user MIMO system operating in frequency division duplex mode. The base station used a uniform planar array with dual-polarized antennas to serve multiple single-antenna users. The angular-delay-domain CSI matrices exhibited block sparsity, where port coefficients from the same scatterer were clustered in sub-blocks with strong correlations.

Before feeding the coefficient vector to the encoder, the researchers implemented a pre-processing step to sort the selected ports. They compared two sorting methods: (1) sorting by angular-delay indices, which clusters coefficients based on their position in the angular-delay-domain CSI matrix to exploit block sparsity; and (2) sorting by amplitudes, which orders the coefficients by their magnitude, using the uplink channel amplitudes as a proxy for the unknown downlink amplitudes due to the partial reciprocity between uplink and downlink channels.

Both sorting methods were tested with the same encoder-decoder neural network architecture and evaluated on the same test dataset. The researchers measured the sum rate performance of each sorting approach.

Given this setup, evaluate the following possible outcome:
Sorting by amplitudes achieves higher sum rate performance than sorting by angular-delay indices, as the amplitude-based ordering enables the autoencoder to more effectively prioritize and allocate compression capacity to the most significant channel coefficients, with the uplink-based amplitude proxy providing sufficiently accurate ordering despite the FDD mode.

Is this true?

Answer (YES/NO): YES